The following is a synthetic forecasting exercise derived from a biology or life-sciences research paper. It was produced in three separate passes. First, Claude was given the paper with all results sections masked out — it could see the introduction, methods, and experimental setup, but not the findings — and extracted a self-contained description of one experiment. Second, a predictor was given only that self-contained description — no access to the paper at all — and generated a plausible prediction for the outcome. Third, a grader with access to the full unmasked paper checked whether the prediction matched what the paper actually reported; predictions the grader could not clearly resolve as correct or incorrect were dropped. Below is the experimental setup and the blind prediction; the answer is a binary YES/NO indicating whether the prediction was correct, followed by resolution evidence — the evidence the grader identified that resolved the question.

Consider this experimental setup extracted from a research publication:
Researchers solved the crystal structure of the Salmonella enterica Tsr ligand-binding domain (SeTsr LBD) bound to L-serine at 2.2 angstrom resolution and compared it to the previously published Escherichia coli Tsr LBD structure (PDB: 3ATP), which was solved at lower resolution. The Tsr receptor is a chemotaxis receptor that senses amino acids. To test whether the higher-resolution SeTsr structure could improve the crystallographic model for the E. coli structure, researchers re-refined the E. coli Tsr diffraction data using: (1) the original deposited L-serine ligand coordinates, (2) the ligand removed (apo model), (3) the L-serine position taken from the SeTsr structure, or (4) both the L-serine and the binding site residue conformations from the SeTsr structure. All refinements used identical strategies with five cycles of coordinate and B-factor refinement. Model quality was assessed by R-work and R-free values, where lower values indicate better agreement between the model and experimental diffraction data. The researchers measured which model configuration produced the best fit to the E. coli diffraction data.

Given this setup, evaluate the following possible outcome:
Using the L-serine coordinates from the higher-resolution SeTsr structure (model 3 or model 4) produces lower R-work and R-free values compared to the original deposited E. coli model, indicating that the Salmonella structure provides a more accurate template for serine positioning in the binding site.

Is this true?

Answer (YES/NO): YES